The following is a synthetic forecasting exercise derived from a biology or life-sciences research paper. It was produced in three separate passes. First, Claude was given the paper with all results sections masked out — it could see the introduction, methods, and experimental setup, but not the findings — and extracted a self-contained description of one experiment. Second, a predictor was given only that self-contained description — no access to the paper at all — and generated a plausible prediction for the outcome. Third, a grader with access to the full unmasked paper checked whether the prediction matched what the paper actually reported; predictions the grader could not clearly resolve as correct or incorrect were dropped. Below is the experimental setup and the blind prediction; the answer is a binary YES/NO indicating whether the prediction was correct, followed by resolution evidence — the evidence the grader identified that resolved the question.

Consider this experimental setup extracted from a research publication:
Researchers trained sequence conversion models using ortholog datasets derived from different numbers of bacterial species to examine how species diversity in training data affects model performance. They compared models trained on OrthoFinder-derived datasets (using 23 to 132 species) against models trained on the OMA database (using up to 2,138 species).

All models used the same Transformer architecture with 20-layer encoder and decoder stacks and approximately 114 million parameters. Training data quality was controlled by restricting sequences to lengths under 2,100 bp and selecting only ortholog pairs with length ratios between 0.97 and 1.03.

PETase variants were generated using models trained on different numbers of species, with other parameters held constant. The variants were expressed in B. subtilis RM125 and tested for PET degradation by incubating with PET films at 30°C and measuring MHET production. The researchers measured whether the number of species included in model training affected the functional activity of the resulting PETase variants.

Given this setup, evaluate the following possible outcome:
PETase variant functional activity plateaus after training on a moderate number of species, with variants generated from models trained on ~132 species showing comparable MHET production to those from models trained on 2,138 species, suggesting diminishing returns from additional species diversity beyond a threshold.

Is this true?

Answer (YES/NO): NO